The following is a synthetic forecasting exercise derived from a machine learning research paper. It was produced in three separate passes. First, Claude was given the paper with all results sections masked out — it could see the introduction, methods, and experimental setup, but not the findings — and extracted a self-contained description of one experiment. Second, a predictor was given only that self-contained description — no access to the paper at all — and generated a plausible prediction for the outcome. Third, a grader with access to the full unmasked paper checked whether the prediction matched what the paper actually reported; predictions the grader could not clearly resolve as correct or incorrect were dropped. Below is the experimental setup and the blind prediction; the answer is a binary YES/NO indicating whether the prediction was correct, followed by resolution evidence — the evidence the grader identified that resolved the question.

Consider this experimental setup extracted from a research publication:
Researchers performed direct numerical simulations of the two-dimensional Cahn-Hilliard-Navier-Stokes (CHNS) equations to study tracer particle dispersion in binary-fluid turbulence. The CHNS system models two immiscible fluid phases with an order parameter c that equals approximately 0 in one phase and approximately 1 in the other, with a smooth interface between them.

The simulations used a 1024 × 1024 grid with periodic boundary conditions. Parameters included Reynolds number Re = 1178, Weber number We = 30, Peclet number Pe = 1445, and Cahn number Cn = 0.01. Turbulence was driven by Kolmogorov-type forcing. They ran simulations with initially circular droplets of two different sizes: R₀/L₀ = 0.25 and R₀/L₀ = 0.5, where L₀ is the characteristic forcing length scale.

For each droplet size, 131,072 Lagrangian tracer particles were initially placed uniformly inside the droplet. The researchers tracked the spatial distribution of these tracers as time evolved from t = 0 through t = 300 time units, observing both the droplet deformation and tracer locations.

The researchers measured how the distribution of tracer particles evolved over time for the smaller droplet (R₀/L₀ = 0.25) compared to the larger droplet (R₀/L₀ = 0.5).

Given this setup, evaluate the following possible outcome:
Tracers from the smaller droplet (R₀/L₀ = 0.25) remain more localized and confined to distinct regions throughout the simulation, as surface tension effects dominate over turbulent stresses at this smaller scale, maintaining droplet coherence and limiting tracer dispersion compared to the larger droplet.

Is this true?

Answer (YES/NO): NO